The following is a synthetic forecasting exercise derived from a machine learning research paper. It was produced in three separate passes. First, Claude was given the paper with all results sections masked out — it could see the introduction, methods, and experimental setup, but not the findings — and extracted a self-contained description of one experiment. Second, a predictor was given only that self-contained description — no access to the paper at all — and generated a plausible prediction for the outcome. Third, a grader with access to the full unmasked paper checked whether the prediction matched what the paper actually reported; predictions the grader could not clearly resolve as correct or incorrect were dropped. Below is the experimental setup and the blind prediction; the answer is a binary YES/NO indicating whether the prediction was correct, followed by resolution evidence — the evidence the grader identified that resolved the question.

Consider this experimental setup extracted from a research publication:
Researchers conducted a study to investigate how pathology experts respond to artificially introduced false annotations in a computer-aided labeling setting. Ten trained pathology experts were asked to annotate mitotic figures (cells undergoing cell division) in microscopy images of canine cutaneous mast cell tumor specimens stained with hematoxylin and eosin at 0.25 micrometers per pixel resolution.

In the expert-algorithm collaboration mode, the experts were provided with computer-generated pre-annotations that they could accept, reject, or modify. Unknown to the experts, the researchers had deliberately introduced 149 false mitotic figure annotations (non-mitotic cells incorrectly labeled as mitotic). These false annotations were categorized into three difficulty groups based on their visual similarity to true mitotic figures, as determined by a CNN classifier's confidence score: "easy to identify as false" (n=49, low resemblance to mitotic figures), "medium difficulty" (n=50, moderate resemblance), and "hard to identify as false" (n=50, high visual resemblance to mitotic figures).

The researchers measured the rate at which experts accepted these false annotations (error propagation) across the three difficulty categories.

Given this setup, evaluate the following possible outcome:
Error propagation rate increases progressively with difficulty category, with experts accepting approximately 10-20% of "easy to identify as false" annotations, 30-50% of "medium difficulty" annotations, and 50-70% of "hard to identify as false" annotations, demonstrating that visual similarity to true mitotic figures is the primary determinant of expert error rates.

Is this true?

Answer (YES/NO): NO